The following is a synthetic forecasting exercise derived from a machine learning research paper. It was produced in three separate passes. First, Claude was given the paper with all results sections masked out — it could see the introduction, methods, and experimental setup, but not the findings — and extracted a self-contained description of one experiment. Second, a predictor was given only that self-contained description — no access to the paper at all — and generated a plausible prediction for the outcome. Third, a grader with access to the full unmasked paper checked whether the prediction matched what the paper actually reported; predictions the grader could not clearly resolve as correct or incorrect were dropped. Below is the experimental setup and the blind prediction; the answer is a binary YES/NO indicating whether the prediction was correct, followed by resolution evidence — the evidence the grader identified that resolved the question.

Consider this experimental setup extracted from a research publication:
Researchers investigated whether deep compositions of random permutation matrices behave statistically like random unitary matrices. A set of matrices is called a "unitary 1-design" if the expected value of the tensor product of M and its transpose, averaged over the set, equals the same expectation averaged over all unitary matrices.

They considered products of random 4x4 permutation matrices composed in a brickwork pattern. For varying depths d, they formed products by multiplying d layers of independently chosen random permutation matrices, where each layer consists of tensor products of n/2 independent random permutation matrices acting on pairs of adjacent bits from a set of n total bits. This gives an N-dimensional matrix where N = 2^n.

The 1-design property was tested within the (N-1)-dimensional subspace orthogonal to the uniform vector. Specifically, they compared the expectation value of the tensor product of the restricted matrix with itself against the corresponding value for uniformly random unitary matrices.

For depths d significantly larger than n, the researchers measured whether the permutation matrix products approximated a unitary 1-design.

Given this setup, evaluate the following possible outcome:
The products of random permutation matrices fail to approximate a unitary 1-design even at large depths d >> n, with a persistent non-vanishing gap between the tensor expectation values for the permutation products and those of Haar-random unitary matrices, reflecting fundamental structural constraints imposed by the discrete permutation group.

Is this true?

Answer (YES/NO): NO